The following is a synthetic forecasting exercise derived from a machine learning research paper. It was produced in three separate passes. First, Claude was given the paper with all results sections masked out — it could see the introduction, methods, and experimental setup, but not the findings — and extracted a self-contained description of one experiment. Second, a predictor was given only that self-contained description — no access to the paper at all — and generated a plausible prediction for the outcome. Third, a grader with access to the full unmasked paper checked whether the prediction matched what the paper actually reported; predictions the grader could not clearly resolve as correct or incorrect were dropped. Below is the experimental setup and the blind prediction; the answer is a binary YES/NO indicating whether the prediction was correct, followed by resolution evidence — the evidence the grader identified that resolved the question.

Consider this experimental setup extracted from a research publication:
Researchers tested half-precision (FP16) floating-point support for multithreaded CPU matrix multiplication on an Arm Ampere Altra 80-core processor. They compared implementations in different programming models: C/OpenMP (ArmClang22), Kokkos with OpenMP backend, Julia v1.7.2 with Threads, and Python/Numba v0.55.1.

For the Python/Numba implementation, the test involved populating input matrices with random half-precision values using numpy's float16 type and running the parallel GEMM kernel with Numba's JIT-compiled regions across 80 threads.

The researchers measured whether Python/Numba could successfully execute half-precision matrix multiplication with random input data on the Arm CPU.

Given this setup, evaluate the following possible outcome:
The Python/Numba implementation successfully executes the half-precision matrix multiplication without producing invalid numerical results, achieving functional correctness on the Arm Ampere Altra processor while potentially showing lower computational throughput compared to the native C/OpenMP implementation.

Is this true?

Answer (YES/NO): NO